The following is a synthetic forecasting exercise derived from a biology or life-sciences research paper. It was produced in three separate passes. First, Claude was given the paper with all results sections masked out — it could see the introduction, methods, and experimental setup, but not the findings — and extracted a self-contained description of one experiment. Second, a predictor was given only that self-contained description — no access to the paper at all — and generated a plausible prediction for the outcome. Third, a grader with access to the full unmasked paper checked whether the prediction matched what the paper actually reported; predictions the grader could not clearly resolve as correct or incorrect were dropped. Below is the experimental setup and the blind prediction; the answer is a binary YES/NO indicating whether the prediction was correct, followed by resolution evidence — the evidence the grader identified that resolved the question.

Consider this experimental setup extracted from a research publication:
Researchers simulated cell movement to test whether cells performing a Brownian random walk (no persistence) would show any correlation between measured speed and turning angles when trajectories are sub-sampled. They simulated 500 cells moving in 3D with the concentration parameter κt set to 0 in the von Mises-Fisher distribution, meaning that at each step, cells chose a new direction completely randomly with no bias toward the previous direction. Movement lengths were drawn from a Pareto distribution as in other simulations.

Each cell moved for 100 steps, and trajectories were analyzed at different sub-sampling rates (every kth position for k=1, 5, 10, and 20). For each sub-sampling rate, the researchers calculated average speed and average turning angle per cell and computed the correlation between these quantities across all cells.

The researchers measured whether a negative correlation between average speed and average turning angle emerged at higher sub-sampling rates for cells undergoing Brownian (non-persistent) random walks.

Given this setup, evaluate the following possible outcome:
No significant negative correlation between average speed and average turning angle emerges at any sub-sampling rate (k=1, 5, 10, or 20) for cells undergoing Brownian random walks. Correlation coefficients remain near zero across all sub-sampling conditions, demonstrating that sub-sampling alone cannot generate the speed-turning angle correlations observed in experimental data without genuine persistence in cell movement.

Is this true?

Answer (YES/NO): YES